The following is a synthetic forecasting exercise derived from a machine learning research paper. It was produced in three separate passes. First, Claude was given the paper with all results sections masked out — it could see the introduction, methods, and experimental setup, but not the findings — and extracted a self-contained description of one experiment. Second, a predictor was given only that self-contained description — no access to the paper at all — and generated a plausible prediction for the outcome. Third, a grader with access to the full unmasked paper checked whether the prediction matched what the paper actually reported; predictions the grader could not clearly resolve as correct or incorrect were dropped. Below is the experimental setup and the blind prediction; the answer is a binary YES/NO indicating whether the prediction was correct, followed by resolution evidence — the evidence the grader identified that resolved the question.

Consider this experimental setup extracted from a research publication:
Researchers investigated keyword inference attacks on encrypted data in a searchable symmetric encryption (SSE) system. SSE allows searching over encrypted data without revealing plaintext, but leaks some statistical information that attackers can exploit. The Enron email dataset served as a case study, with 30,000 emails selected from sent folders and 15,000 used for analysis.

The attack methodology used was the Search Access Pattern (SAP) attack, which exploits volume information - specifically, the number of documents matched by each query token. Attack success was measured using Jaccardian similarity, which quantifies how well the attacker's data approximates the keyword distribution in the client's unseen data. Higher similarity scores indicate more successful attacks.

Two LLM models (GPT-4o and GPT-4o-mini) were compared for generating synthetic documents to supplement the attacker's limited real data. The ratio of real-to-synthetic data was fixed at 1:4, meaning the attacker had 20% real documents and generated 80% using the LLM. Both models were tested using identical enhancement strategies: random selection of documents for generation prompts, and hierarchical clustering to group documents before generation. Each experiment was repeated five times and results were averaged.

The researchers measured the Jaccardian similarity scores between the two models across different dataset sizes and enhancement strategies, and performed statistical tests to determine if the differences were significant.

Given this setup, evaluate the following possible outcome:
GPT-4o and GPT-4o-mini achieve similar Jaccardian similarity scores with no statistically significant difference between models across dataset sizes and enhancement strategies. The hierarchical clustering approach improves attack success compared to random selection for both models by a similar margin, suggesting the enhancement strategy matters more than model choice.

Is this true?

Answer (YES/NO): YES